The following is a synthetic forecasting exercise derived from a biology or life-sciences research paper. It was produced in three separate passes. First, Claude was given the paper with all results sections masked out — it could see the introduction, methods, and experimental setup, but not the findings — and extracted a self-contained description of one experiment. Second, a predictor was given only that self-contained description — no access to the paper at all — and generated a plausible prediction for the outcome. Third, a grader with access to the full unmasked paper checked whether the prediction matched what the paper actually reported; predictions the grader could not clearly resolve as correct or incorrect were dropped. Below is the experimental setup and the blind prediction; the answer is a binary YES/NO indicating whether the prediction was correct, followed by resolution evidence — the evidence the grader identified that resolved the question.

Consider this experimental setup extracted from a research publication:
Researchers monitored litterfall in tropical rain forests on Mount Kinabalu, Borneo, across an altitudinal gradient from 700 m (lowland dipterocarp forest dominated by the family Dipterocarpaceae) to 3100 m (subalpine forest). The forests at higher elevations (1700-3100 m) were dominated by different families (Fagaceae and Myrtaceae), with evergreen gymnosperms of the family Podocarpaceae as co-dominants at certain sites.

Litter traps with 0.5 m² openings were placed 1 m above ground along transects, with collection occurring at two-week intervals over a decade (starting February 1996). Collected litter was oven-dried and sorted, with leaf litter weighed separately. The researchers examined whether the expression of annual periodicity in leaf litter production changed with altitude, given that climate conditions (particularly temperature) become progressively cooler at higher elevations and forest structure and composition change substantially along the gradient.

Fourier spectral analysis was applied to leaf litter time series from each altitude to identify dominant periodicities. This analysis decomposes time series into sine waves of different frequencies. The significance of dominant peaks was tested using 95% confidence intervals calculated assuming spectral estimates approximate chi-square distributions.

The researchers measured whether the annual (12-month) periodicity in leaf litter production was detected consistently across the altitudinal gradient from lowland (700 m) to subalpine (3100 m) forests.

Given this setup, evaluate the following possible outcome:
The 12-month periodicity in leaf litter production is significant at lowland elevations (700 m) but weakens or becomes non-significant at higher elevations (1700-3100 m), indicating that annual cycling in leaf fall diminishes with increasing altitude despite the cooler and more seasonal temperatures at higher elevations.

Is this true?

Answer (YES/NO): NO